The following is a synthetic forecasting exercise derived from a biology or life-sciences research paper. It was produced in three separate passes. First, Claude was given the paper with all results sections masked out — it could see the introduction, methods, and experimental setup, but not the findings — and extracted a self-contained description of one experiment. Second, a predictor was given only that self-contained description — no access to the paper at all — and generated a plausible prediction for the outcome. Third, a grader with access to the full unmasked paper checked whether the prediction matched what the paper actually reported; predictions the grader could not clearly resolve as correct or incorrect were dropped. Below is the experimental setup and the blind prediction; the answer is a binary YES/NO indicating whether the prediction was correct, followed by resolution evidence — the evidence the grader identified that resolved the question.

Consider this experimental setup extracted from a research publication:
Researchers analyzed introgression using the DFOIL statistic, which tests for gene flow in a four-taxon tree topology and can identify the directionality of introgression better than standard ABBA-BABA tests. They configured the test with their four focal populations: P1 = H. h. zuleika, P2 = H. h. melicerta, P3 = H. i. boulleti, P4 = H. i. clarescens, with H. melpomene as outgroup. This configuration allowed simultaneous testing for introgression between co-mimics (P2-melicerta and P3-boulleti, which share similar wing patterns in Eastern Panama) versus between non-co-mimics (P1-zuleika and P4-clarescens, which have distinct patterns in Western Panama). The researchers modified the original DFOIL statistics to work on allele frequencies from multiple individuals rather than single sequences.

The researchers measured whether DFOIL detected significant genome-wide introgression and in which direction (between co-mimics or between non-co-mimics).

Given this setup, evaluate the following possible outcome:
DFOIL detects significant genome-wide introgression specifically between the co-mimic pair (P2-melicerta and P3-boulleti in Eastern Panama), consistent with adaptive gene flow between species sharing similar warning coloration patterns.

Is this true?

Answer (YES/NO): NO